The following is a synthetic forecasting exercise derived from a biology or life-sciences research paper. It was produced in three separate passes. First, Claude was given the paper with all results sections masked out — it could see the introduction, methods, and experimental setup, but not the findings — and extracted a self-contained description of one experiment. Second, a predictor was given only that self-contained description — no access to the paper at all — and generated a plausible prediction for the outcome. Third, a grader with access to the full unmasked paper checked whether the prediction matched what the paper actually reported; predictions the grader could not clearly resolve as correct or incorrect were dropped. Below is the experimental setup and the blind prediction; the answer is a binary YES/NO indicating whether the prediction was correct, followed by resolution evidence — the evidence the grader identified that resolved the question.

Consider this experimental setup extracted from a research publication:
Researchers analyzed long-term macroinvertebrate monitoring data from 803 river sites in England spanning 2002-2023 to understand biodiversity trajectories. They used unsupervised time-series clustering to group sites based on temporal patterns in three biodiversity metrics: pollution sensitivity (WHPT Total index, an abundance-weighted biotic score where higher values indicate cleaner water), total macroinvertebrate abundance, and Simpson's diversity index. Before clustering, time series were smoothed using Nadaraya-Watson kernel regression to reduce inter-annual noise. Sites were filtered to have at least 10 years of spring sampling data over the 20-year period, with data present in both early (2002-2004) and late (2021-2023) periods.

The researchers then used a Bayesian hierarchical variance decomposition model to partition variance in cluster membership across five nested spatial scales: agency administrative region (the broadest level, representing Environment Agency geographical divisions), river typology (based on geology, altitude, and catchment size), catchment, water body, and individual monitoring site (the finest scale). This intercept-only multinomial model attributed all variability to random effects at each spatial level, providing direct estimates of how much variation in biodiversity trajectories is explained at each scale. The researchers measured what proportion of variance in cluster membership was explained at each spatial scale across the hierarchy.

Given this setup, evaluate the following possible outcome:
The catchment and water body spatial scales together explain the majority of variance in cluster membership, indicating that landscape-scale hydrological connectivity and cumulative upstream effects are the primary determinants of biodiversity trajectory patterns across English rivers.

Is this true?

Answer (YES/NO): NO